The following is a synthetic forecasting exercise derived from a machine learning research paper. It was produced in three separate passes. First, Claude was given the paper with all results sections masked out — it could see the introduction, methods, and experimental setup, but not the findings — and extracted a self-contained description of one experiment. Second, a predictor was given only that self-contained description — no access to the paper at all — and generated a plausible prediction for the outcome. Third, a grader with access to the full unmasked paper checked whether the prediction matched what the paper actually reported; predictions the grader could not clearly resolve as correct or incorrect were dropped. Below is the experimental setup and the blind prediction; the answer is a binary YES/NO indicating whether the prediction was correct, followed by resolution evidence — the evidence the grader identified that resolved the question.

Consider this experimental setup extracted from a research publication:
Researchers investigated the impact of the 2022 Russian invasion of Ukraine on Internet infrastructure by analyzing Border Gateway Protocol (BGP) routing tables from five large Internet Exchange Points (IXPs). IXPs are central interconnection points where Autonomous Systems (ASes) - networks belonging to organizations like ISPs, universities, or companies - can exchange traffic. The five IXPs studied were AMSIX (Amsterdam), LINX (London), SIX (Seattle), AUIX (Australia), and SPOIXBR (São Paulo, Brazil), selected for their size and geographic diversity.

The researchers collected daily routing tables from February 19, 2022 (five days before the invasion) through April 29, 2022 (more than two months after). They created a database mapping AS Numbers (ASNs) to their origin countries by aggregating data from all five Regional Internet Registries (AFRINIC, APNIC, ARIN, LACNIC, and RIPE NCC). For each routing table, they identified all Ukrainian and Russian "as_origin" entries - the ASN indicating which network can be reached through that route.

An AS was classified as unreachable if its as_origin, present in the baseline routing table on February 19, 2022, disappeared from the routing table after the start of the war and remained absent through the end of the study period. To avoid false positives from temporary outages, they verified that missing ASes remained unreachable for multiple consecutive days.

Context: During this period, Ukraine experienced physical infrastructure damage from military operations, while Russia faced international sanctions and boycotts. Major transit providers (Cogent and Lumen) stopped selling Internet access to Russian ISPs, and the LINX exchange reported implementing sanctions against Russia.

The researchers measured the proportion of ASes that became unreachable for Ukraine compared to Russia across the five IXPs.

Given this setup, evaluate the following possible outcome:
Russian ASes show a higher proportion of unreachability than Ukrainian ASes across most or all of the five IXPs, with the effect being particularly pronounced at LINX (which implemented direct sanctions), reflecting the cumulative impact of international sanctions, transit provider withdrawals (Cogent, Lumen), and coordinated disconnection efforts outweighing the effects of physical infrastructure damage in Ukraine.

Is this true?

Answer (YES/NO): NO